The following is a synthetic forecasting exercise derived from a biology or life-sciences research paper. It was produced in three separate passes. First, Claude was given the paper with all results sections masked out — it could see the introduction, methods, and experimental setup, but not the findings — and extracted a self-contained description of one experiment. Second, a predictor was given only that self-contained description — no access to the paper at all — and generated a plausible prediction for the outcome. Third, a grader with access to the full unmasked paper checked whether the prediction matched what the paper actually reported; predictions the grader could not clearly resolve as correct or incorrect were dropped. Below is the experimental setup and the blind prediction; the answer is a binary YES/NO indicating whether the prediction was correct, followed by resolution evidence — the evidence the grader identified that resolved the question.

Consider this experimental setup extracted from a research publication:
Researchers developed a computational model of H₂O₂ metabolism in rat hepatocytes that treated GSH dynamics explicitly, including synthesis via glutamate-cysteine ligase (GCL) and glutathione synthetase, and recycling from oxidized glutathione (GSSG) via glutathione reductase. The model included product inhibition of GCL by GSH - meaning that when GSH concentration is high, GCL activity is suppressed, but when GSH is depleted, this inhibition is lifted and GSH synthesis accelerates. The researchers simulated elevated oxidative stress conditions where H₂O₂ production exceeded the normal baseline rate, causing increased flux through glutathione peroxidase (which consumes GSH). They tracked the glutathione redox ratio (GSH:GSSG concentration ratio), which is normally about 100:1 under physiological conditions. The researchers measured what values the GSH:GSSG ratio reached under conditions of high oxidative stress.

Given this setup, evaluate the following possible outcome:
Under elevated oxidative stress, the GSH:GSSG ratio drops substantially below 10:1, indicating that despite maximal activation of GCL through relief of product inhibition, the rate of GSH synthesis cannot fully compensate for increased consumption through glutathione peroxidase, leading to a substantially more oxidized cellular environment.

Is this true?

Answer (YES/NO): YES